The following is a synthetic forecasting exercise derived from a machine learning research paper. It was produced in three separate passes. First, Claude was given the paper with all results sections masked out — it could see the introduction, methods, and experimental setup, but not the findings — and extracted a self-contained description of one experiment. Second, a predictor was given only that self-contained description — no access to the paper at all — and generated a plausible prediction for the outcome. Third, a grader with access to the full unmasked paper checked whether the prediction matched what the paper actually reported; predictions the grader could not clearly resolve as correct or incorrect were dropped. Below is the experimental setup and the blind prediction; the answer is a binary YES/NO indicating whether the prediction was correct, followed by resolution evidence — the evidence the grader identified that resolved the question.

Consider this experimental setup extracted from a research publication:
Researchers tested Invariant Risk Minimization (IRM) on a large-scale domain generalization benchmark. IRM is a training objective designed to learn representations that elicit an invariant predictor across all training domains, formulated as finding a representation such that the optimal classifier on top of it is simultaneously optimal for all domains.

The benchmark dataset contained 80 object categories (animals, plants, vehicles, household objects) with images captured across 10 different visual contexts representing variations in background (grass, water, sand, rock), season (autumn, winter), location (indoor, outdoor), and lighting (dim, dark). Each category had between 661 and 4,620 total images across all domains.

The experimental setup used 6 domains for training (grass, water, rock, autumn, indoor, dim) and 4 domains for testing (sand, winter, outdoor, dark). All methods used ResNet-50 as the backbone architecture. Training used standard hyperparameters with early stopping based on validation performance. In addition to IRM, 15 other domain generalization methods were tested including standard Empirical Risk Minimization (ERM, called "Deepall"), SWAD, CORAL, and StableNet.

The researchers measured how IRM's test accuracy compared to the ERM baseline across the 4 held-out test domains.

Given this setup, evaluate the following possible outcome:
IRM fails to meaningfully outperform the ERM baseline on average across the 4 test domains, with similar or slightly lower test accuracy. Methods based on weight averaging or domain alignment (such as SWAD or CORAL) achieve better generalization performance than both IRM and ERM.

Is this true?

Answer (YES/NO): NO